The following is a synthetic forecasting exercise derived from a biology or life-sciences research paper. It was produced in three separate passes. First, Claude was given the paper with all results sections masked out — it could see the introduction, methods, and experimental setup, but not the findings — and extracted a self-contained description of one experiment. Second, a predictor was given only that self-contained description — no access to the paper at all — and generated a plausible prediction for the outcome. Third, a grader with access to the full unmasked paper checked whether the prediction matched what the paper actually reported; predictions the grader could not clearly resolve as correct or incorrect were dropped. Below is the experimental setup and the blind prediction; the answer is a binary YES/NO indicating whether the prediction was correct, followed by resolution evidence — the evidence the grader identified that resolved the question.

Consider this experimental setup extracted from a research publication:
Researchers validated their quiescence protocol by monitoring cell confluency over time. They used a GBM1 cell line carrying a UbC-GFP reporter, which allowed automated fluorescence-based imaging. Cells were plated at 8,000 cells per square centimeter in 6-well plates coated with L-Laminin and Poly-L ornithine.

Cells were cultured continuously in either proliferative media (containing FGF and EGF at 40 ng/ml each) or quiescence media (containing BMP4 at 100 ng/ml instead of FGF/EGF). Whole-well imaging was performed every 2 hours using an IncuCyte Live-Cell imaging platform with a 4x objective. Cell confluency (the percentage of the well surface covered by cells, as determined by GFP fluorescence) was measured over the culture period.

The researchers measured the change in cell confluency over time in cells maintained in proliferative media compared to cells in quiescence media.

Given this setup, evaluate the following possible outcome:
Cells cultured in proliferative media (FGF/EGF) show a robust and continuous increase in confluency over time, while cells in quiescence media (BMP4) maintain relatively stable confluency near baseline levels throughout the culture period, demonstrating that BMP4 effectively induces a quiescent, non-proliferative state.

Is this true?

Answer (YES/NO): YES